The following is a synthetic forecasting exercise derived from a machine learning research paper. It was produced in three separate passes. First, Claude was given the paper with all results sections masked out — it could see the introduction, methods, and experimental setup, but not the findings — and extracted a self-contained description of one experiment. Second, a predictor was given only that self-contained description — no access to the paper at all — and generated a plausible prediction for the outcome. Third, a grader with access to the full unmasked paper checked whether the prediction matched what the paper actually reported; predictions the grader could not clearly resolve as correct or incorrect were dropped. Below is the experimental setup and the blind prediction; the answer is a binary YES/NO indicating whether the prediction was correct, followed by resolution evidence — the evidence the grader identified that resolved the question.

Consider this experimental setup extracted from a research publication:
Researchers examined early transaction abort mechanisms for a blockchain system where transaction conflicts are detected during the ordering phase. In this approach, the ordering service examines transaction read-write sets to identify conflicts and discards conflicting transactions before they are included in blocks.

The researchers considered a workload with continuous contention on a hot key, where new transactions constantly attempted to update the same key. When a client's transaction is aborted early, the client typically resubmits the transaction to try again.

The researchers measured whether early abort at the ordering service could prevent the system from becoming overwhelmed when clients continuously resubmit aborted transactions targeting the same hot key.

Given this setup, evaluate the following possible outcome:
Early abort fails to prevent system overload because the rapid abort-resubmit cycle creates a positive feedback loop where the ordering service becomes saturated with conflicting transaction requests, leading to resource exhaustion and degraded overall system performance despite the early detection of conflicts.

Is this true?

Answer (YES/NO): YES